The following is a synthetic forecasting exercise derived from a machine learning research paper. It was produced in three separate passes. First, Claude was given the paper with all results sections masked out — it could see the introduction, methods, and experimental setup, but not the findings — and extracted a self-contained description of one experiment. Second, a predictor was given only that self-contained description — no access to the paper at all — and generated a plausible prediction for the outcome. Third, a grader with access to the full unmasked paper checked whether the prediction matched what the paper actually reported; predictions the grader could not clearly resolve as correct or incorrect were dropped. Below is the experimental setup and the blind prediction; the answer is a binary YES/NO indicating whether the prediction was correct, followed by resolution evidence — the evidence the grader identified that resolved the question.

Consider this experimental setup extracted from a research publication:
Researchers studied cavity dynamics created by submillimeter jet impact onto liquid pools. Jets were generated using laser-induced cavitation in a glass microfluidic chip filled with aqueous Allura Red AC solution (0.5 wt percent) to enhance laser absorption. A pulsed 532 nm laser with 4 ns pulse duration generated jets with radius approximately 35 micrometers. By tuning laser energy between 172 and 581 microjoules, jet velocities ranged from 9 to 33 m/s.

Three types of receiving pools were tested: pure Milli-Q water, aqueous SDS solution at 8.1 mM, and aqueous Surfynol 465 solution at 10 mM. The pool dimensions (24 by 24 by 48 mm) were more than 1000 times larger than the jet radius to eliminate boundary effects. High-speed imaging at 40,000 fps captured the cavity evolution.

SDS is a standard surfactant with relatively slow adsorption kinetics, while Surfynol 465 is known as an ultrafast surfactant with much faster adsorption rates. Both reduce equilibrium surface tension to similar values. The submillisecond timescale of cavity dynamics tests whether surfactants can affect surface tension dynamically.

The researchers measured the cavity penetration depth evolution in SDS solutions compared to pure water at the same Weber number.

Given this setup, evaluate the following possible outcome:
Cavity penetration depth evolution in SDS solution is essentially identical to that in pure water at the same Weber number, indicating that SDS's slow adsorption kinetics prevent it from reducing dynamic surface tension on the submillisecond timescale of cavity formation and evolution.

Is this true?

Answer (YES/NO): YES